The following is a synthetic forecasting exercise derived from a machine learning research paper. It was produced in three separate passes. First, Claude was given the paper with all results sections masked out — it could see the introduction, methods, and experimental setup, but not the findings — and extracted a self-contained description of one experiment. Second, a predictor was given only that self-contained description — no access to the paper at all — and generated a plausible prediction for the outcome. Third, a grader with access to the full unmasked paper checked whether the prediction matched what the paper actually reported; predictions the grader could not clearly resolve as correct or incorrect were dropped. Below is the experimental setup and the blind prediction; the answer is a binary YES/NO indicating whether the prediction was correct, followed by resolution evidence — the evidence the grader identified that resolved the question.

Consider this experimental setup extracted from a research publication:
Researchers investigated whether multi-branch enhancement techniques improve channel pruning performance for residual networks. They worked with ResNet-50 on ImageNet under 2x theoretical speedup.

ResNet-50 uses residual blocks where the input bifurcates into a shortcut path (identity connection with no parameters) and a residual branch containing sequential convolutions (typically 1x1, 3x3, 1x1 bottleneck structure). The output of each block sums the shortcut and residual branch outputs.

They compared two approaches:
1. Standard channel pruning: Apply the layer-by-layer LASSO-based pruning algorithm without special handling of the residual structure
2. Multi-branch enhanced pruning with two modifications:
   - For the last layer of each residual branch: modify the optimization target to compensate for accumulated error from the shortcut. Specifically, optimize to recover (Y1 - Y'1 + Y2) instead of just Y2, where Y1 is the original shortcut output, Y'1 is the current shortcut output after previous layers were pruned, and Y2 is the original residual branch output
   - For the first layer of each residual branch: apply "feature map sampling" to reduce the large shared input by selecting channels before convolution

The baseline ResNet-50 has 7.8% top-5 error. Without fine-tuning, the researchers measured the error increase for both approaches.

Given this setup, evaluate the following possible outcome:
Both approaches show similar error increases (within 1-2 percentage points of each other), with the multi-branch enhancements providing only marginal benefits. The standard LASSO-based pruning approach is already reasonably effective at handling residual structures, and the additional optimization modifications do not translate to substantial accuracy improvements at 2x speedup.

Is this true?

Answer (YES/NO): NO